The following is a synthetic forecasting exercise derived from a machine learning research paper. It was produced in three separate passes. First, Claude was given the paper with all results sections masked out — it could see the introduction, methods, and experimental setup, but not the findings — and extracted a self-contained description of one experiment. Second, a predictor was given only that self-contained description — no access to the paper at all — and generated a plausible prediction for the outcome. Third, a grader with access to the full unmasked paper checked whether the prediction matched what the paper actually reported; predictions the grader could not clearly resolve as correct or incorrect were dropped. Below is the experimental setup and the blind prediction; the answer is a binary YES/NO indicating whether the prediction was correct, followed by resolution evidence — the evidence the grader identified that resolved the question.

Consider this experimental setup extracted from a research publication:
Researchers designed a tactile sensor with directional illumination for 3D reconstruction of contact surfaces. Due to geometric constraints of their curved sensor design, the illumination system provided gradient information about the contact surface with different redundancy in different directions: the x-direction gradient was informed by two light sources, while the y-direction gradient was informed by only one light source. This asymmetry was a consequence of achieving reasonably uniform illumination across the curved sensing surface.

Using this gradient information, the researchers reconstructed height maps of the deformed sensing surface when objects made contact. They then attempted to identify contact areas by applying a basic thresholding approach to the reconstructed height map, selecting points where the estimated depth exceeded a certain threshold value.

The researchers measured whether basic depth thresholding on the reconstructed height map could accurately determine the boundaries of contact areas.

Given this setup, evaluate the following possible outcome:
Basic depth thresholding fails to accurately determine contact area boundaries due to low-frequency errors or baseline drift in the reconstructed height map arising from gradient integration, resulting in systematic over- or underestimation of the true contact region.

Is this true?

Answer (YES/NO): NO